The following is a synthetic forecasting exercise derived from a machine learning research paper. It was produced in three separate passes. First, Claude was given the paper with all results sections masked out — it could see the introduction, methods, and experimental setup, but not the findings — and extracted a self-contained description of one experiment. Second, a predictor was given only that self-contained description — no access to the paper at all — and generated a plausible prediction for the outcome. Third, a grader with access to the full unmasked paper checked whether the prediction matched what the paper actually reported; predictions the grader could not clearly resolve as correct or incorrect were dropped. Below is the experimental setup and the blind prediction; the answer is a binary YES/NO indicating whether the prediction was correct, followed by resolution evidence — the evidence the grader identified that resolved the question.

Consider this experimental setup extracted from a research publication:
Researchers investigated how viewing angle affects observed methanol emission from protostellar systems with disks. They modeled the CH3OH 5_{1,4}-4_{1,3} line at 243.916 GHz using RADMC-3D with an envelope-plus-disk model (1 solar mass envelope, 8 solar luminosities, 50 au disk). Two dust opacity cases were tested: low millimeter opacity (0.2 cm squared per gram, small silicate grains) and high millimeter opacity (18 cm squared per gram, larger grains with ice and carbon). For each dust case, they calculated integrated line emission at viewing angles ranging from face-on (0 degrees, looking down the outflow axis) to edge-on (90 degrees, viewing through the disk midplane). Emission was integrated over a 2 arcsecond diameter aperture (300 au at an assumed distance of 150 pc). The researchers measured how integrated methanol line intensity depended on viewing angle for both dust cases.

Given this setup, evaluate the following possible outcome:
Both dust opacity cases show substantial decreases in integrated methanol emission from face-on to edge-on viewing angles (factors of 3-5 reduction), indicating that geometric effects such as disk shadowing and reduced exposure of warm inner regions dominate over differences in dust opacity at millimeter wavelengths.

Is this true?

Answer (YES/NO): NO